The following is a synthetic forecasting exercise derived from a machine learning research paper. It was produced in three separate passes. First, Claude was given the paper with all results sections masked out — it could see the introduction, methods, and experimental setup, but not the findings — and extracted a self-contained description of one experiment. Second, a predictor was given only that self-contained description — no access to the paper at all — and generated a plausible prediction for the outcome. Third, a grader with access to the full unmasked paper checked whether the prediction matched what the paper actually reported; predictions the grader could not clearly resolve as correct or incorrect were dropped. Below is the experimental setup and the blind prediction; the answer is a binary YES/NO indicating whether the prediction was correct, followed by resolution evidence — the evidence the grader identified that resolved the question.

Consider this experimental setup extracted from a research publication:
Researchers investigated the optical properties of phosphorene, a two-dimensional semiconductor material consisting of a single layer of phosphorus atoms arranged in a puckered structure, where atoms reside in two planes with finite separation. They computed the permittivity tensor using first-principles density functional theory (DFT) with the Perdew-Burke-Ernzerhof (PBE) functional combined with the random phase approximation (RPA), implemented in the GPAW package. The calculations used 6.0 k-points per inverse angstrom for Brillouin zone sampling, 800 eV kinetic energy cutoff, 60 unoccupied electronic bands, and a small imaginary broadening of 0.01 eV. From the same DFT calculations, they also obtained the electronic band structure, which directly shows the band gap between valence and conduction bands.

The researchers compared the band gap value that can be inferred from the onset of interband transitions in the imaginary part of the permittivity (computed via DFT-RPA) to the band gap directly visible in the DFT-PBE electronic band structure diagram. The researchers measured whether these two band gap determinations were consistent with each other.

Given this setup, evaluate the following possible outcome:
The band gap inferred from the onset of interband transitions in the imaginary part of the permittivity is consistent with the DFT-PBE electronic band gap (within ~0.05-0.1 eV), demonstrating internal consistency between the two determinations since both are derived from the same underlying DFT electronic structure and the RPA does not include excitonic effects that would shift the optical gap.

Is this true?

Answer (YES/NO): NO